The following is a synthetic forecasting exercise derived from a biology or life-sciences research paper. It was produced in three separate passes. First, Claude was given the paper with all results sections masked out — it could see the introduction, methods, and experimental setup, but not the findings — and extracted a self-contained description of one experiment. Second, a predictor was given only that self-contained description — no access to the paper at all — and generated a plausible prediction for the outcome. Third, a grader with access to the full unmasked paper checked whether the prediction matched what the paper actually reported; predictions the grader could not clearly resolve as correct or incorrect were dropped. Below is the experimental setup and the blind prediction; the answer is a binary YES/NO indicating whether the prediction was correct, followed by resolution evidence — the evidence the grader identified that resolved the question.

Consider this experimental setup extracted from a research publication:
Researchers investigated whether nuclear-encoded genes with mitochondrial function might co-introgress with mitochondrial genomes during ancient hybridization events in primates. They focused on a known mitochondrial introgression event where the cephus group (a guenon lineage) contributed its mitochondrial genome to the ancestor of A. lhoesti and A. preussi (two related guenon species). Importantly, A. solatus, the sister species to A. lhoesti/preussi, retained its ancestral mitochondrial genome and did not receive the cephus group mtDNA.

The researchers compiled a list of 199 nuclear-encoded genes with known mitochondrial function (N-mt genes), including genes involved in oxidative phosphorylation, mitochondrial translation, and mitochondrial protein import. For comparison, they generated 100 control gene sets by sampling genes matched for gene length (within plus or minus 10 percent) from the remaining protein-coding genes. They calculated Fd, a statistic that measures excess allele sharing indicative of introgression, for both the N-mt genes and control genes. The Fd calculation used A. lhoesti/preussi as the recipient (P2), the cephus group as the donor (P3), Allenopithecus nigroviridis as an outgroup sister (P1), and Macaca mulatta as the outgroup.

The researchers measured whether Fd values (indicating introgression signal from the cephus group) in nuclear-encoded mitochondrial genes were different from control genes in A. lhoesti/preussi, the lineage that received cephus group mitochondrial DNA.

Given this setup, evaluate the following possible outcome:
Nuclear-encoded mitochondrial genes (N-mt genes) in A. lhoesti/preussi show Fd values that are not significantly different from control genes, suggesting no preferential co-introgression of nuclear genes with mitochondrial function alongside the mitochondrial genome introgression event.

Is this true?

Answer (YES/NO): YES